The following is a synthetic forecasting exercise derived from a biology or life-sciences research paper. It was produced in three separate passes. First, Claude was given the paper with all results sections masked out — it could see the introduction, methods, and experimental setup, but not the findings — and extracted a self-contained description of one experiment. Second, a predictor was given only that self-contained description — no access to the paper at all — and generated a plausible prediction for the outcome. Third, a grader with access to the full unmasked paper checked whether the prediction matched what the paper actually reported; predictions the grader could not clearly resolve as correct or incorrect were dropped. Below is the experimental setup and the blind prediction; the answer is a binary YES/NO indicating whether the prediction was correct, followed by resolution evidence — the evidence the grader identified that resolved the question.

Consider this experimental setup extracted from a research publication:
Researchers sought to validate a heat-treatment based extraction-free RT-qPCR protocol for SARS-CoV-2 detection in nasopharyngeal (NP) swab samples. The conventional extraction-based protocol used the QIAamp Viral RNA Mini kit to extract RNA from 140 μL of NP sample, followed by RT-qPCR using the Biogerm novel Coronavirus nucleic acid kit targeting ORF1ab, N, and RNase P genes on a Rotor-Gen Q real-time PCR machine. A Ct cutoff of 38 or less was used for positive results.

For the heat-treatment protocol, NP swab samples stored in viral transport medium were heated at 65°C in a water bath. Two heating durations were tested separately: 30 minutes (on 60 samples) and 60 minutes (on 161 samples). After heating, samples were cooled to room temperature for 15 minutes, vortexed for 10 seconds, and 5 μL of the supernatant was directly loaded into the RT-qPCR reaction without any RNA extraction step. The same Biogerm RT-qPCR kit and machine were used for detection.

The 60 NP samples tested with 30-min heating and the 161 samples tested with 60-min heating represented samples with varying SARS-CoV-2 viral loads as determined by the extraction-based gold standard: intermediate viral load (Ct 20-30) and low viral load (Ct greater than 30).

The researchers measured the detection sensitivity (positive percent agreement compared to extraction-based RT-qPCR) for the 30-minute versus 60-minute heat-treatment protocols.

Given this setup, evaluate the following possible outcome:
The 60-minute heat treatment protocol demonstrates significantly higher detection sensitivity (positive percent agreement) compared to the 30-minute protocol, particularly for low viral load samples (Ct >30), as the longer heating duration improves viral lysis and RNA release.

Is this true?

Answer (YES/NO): NO